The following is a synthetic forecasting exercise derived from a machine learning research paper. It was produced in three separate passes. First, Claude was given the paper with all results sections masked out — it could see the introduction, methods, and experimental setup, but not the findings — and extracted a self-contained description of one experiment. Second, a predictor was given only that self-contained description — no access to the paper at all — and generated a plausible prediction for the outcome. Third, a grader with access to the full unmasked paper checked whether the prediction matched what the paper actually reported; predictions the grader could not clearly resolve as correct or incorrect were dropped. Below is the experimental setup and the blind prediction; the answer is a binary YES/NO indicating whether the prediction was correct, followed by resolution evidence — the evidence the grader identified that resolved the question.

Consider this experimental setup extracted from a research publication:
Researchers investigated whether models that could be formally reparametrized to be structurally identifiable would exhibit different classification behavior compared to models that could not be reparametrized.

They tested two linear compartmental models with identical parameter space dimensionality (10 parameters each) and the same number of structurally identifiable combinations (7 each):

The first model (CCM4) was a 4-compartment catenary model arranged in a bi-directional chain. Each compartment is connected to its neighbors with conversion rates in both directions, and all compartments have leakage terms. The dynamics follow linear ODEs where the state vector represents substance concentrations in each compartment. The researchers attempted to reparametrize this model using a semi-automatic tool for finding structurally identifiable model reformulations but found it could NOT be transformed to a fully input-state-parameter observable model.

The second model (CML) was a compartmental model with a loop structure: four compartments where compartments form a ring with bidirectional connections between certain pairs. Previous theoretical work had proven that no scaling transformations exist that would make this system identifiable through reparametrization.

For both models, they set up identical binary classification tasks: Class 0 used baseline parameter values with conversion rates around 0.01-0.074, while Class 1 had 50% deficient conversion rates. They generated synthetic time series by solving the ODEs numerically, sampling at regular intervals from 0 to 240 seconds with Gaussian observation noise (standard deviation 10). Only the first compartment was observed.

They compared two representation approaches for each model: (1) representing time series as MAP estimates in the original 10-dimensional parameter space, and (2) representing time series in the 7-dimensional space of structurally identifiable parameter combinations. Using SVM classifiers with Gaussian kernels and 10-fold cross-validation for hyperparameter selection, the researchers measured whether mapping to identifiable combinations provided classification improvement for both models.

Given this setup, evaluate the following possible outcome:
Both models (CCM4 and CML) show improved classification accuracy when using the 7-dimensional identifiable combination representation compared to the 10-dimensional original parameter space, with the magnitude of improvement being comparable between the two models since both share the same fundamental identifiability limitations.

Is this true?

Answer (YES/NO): YES